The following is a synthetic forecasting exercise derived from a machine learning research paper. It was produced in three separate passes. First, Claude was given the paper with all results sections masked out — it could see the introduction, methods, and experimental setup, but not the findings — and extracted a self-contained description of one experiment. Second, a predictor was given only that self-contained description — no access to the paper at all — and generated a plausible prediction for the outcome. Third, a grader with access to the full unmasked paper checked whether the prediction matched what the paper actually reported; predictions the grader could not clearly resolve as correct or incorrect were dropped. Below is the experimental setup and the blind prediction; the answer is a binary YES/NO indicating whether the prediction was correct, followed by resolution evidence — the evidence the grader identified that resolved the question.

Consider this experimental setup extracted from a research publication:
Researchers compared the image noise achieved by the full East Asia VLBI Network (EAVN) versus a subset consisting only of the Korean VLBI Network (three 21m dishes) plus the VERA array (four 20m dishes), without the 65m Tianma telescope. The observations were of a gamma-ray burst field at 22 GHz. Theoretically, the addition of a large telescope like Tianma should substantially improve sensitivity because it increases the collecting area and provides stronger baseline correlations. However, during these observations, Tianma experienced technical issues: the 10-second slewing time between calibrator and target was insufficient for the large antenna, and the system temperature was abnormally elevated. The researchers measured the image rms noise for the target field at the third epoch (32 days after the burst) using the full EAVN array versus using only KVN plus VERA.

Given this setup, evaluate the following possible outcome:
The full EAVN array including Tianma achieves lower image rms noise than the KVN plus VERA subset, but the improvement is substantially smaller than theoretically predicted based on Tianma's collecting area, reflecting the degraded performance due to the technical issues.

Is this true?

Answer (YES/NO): YES